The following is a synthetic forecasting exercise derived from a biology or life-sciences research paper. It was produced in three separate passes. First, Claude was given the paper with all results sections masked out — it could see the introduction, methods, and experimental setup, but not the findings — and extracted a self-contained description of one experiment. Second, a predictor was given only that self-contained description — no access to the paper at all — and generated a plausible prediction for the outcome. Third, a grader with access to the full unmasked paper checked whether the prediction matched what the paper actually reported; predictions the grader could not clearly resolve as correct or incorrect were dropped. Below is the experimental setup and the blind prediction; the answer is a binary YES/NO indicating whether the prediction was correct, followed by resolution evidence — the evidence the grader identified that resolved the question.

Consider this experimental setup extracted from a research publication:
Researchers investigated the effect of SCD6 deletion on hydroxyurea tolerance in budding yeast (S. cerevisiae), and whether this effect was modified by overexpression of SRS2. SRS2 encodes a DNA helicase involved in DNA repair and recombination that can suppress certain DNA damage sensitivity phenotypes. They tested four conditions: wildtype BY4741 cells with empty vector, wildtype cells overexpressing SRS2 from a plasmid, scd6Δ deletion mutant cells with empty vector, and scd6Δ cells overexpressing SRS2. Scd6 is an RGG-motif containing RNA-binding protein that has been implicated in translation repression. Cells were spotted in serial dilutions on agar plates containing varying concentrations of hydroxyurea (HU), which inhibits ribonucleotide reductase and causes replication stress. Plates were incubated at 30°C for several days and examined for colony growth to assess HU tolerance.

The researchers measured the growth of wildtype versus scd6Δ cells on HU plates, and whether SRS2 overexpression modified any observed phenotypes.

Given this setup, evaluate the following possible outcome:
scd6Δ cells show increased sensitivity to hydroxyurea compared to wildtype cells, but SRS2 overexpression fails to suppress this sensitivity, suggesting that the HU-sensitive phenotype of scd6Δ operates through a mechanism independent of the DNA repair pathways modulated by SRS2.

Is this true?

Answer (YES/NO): NO